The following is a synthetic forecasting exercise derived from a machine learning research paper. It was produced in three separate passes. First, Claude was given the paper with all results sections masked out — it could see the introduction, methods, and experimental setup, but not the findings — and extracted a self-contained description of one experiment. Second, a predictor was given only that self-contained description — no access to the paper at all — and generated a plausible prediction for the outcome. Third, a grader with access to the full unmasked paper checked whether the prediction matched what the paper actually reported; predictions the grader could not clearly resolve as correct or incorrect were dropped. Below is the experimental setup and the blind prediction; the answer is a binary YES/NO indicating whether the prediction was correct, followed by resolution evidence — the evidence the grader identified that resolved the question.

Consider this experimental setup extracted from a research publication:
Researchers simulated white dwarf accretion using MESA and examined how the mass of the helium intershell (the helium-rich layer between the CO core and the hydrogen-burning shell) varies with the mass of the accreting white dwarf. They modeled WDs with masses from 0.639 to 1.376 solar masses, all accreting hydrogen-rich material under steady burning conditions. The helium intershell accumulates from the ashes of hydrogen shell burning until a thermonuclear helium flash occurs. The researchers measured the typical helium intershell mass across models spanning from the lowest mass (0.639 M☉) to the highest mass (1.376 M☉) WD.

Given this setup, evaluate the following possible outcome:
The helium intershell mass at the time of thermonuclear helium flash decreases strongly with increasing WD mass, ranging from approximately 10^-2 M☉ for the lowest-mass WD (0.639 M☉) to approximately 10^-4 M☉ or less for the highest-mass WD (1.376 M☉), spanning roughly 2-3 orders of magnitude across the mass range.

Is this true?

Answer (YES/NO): YES